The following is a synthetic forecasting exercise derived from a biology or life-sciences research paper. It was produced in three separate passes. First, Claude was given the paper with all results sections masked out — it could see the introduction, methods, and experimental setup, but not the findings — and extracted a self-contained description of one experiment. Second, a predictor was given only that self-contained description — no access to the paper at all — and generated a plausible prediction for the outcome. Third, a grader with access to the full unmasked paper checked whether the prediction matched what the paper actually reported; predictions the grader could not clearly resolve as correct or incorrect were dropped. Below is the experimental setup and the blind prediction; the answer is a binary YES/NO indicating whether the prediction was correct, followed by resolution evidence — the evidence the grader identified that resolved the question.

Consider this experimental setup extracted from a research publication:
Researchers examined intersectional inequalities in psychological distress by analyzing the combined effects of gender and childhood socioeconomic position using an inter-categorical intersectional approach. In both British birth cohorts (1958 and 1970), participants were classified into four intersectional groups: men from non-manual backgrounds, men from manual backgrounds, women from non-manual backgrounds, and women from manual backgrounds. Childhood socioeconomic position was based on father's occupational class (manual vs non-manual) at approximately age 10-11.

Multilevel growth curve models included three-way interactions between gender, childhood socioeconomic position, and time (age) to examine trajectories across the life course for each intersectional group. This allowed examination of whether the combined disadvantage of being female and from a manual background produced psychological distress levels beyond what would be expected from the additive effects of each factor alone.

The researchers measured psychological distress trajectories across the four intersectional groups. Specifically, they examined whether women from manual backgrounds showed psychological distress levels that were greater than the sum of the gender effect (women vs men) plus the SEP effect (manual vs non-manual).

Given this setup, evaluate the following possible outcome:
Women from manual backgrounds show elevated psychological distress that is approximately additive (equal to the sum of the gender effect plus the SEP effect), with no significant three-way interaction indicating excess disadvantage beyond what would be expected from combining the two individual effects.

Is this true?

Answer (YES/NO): NO